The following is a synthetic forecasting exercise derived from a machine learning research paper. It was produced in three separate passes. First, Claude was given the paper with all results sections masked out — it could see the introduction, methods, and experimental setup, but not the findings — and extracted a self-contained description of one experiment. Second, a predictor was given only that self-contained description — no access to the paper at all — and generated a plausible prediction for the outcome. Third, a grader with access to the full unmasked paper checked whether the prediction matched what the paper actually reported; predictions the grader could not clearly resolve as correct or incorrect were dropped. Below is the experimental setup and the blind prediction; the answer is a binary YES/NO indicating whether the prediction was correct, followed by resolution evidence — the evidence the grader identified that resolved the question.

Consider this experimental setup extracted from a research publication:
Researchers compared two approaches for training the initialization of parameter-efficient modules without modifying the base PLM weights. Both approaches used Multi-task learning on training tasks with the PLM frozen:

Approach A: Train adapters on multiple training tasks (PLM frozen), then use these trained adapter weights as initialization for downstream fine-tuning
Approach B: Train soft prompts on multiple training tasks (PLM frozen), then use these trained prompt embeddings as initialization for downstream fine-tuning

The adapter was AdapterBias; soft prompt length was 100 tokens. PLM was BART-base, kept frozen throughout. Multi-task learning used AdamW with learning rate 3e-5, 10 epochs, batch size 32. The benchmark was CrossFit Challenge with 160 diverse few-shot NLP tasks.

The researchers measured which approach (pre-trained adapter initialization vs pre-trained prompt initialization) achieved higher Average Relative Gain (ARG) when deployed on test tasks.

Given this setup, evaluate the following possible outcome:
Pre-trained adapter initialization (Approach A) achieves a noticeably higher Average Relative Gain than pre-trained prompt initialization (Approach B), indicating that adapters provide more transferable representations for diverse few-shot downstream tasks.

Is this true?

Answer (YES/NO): NO